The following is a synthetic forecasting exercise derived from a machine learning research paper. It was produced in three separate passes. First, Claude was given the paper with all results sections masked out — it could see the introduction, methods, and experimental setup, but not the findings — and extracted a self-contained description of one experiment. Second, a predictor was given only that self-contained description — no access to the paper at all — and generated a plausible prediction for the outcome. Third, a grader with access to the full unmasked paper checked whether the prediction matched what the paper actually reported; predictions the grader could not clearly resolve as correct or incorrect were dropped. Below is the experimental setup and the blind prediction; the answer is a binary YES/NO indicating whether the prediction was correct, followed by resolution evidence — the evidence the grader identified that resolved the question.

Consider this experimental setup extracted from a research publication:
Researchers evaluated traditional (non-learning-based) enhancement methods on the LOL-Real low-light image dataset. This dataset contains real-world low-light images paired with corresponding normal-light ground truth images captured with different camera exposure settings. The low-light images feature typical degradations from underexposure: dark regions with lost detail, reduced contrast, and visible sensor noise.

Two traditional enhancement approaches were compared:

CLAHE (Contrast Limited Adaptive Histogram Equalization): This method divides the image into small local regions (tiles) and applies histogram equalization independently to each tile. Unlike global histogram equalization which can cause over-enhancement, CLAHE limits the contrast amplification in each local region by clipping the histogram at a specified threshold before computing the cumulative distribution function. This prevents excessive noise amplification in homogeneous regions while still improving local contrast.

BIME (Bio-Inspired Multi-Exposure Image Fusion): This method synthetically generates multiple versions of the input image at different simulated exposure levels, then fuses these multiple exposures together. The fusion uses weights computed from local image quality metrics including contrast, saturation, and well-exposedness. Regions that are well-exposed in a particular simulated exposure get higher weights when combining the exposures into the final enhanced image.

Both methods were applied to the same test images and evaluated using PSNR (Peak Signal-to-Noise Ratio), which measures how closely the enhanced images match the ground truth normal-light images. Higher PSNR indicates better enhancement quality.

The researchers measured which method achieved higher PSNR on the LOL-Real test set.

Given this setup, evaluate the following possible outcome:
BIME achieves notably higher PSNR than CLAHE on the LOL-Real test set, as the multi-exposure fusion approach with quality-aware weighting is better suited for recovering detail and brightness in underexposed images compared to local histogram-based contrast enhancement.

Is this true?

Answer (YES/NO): YES